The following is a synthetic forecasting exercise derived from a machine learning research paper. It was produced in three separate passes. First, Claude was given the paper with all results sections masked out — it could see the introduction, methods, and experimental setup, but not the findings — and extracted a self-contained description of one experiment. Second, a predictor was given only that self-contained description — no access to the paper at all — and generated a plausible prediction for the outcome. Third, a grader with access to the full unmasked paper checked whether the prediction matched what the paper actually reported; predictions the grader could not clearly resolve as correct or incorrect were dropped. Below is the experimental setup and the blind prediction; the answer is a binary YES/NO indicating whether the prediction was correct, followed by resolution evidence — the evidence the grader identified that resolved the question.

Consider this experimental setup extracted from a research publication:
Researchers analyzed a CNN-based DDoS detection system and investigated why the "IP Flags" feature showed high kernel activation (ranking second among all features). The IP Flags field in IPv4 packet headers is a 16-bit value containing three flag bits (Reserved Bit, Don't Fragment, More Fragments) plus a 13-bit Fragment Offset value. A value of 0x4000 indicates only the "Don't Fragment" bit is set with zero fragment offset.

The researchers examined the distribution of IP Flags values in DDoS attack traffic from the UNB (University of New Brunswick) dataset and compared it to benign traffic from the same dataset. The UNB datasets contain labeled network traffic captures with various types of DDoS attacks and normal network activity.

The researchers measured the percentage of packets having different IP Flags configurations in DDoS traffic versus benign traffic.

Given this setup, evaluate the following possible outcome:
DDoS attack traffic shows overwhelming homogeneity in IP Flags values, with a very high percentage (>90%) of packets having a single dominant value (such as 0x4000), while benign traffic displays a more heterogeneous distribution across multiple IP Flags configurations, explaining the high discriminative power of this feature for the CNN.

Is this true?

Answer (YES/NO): YES